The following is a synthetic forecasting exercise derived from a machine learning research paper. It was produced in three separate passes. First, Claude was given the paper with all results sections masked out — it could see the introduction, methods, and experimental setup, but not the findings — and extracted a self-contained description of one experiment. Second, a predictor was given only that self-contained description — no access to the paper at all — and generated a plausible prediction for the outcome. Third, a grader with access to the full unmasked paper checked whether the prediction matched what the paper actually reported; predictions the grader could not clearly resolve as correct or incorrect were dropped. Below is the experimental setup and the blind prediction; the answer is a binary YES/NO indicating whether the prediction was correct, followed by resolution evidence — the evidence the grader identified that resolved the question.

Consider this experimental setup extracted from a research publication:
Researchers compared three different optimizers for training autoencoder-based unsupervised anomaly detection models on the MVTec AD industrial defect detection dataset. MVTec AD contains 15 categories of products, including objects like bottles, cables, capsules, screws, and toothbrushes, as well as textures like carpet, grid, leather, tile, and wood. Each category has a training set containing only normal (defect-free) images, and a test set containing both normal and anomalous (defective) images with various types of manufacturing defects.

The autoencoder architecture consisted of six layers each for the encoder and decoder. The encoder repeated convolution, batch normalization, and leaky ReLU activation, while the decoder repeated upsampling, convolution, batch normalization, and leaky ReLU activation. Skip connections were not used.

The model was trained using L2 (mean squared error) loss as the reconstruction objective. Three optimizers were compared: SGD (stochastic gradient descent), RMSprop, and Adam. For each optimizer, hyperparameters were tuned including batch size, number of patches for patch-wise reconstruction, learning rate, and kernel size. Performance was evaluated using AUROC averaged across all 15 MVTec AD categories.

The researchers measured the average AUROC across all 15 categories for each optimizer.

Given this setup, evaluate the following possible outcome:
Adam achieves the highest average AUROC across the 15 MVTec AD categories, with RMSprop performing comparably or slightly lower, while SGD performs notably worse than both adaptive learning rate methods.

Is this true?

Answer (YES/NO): NO